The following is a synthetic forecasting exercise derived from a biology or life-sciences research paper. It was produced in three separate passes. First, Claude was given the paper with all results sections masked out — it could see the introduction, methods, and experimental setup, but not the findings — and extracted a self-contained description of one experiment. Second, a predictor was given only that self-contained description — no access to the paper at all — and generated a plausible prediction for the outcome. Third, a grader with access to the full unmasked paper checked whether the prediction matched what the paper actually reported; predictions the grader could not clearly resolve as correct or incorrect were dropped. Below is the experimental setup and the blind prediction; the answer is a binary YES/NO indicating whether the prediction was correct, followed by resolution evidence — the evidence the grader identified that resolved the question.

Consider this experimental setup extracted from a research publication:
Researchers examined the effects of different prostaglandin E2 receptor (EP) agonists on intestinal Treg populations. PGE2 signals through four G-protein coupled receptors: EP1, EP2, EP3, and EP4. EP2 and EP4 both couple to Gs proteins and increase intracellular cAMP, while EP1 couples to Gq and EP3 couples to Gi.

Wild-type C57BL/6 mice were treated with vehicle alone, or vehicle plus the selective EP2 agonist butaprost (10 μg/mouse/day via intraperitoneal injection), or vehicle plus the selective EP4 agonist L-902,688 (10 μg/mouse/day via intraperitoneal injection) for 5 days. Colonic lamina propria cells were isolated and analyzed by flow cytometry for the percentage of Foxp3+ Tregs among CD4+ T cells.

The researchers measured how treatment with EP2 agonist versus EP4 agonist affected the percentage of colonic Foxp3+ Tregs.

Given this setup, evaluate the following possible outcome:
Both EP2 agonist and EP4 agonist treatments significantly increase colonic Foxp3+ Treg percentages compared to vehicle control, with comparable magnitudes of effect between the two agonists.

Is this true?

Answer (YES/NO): NO